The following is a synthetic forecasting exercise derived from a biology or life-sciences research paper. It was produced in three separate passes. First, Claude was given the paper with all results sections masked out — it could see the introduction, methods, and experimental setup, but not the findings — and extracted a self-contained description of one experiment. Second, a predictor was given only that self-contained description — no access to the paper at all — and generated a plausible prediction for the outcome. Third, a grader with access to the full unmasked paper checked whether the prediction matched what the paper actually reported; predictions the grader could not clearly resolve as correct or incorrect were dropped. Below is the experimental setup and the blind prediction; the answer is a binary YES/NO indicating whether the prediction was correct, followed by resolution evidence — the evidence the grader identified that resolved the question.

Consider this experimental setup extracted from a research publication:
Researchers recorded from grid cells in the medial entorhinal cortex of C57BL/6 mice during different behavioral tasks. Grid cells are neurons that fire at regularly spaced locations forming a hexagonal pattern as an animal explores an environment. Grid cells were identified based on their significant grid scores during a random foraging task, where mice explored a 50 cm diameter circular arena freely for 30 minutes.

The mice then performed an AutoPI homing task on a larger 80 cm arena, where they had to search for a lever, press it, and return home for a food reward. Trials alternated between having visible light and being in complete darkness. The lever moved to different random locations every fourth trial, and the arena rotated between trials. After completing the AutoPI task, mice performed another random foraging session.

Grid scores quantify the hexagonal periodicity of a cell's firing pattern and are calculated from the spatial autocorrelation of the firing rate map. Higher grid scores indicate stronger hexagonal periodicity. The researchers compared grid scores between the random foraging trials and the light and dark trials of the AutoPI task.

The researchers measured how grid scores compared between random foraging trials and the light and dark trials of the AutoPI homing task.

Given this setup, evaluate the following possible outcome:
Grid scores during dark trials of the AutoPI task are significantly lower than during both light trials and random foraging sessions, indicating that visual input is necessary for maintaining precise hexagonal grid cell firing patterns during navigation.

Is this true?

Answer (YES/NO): NO